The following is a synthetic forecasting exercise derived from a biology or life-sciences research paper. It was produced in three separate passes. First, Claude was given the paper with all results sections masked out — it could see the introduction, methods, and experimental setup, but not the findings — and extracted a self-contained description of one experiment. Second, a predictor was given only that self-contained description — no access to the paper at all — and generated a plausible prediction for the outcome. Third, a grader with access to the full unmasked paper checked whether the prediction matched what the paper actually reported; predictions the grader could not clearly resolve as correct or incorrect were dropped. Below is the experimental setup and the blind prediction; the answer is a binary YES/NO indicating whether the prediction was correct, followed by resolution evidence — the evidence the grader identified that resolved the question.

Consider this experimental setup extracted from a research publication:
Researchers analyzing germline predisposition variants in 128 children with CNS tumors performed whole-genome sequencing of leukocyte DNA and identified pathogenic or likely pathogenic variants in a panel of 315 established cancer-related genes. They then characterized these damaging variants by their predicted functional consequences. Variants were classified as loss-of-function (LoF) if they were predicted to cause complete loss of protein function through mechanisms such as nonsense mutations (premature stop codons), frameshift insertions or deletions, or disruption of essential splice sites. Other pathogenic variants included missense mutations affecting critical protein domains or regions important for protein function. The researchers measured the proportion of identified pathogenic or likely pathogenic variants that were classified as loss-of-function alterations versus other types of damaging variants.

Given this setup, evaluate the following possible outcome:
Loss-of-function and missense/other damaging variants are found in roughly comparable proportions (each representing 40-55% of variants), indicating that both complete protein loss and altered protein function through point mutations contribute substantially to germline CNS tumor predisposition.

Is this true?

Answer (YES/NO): NO